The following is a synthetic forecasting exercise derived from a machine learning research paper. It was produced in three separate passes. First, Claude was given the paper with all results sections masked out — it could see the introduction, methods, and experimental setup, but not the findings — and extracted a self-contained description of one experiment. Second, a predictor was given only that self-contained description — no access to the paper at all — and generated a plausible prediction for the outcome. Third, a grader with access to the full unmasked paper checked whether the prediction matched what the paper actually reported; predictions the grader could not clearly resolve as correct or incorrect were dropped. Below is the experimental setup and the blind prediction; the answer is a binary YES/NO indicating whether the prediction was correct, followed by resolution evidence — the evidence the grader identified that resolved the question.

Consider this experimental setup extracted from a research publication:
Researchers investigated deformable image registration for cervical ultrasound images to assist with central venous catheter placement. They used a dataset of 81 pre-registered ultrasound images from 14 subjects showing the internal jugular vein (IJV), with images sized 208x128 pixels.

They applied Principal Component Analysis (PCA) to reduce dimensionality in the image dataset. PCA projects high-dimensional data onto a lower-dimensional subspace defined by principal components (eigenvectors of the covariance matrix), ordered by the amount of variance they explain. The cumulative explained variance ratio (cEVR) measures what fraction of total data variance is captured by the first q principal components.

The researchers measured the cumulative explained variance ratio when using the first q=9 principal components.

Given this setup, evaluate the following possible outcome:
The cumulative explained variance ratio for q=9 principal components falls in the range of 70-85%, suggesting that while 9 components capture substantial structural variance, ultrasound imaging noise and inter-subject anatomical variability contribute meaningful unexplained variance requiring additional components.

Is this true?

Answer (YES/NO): NO